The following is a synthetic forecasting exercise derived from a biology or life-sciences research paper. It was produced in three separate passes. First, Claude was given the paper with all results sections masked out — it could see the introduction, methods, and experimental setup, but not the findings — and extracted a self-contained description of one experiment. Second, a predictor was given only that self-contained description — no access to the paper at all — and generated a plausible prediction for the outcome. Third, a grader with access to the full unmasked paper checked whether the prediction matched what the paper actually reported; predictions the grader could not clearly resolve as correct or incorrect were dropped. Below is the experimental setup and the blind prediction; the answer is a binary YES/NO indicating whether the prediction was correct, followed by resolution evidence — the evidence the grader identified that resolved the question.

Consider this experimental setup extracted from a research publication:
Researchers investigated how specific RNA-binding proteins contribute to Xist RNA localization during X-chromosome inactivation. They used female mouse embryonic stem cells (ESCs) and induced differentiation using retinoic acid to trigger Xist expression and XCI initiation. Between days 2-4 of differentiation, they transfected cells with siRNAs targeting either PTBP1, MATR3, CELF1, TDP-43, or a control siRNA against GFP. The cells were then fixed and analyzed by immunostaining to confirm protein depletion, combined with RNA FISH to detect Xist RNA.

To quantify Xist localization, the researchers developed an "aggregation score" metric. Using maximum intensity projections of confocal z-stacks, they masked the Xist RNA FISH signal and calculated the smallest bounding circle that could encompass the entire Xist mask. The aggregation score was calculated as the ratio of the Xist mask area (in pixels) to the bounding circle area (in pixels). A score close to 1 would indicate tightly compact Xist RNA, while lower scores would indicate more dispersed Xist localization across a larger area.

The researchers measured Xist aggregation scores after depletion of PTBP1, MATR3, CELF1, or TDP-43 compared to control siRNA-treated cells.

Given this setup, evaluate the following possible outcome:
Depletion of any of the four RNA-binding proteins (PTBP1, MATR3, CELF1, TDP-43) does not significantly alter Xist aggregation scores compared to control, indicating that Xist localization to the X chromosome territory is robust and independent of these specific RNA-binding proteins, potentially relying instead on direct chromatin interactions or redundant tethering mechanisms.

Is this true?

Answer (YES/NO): NO